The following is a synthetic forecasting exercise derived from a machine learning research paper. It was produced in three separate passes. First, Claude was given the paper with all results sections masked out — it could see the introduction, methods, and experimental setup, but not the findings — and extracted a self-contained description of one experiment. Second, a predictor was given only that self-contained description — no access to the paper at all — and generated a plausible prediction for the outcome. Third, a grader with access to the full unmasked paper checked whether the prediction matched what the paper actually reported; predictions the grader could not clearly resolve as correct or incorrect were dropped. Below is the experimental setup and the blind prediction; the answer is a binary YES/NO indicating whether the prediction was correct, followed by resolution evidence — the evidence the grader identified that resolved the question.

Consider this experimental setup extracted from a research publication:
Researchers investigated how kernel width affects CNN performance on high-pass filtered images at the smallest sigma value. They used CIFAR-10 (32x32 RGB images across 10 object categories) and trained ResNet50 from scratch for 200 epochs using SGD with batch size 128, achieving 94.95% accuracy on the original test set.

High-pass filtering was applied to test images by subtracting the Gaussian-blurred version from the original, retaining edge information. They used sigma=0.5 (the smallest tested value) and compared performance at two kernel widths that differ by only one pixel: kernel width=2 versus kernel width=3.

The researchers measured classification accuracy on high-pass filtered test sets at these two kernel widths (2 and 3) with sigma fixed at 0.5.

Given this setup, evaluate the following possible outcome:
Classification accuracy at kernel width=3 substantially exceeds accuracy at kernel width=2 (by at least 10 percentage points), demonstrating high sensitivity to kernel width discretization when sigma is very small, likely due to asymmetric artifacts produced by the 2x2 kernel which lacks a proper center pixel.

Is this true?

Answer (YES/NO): NO